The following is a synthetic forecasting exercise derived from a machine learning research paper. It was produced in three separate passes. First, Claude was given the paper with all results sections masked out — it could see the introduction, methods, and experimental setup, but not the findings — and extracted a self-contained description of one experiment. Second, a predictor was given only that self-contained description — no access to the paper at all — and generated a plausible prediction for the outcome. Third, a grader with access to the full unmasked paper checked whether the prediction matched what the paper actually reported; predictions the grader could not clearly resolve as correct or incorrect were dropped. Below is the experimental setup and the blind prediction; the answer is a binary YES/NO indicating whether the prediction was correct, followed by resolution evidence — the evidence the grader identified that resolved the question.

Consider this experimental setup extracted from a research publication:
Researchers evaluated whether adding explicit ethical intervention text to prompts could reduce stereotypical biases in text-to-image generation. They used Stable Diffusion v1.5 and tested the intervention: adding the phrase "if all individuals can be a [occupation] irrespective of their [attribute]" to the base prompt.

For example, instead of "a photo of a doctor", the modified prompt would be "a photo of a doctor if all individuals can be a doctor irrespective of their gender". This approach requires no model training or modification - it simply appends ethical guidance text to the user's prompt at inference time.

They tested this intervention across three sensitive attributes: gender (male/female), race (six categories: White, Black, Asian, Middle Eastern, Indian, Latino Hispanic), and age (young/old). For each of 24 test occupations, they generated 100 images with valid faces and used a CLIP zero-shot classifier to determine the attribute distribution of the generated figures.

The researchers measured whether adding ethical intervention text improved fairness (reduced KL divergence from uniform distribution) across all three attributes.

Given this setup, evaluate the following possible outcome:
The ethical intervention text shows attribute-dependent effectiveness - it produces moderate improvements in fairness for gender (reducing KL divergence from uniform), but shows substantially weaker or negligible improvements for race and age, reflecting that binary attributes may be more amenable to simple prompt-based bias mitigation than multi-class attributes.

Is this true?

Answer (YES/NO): NO